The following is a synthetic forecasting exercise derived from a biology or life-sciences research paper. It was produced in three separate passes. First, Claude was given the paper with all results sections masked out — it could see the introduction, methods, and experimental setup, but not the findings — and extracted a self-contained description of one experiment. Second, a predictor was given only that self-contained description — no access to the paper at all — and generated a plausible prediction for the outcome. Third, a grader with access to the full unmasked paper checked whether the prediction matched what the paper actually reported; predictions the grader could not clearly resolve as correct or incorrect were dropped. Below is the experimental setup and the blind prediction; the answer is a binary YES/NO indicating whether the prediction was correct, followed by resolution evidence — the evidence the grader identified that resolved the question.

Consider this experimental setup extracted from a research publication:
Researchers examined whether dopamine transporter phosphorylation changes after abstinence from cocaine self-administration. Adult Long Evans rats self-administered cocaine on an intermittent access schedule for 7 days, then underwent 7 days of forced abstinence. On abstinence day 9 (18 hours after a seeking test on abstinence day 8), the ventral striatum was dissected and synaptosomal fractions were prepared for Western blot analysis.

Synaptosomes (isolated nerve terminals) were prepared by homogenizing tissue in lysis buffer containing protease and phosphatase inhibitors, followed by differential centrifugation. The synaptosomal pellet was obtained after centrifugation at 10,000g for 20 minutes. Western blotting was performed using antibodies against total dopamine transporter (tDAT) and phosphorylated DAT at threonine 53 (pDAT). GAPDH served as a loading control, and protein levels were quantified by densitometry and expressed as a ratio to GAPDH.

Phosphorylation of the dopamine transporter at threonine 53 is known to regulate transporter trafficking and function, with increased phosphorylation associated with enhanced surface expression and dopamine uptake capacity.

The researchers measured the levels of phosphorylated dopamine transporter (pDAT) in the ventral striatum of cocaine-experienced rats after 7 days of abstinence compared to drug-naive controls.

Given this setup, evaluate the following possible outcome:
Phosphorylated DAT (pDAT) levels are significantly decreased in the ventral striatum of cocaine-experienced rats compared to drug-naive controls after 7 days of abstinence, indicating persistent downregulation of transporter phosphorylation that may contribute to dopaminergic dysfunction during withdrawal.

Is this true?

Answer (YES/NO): NO